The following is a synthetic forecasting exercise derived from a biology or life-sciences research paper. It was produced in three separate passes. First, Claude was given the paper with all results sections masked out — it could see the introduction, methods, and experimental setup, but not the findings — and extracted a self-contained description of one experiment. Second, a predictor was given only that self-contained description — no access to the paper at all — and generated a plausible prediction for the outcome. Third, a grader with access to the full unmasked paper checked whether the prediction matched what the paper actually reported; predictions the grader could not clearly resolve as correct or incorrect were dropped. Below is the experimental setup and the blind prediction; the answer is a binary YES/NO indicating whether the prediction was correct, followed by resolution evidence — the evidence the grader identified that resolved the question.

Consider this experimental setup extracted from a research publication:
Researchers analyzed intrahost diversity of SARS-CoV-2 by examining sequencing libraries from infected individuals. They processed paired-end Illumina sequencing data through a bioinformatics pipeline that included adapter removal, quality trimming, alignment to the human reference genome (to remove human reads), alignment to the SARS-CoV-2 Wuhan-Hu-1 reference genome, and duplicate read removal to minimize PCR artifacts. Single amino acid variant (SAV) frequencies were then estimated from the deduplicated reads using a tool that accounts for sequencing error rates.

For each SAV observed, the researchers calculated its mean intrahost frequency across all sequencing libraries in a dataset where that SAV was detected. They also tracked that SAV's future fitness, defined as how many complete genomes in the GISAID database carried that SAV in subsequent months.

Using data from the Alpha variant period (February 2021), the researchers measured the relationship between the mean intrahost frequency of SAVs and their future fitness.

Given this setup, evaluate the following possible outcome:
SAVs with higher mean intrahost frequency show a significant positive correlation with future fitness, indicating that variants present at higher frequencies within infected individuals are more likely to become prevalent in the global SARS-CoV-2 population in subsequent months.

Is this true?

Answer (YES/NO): YES